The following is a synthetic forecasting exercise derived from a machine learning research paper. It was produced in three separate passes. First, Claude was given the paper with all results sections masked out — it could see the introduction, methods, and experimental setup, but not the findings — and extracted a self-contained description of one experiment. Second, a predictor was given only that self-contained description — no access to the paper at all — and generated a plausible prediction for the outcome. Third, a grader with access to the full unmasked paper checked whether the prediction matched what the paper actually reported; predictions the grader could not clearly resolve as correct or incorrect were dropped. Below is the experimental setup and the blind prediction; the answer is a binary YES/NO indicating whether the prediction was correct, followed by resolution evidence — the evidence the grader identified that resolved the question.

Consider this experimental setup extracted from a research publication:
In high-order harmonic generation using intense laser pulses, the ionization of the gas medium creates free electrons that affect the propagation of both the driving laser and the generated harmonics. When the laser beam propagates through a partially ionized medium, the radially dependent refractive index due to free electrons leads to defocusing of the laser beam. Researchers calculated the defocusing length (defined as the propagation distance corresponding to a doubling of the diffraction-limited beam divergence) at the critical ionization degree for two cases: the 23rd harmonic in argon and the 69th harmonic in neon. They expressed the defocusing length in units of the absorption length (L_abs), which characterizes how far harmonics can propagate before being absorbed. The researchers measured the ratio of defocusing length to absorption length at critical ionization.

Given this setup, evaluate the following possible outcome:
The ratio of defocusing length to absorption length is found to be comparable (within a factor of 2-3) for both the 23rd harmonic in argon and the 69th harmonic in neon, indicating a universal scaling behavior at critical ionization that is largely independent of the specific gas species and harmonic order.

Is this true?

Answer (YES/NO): YES